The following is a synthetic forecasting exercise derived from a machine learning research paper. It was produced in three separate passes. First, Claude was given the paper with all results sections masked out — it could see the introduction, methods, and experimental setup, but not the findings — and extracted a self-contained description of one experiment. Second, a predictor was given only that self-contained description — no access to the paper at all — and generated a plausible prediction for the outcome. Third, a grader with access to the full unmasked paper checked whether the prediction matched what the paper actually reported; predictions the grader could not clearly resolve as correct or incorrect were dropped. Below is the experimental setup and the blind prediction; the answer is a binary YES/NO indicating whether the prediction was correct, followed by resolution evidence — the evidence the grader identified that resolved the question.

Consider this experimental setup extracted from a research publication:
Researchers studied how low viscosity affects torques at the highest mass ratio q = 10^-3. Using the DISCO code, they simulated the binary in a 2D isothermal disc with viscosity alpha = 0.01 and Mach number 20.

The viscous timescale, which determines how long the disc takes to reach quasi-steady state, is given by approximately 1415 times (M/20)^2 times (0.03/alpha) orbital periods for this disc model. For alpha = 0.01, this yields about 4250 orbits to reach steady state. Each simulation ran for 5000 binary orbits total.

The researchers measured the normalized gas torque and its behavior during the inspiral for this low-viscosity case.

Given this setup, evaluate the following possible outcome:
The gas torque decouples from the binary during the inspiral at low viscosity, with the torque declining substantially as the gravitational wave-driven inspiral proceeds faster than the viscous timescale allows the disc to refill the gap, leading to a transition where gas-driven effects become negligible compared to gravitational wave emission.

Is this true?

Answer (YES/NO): NO